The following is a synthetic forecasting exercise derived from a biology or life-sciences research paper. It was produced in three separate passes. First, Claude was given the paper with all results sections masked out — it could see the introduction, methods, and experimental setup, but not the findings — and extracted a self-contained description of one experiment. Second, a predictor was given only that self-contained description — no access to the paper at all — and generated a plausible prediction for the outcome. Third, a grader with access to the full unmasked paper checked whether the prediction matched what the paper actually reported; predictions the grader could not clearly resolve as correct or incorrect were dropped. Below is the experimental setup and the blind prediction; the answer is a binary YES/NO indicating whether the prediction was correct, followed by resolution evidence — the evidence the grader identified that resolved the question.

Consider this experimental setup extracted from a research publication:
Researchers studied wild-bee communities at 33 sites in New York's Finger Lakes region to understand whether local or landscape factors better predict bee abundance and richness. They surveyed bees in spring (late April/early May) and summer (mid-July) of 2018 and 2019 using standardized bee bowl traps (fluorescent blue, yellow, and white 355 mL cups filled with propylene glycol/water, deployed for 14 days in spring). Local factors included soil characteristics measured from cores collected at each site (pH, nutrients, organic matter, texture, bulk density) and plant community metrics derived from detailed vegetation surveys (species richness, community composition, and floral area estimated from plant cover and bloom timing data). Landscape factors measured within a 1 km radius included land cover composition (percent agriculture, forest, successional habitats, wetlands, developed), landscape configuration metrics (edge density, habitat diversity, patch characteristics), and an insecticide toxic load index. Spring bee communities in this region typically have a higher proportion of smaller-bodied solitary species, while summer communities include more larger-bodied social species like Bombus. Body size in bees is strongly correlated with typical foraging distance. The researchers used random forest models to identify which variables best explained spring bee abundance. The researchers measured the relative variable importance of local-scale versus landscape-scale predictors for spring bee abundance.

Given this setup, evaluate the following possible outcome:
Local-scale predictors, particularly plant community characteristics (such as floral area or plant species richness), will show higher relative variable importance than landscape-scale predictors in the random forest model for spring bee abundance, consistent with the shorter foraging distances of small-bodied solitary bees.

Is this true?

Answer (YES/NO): NO